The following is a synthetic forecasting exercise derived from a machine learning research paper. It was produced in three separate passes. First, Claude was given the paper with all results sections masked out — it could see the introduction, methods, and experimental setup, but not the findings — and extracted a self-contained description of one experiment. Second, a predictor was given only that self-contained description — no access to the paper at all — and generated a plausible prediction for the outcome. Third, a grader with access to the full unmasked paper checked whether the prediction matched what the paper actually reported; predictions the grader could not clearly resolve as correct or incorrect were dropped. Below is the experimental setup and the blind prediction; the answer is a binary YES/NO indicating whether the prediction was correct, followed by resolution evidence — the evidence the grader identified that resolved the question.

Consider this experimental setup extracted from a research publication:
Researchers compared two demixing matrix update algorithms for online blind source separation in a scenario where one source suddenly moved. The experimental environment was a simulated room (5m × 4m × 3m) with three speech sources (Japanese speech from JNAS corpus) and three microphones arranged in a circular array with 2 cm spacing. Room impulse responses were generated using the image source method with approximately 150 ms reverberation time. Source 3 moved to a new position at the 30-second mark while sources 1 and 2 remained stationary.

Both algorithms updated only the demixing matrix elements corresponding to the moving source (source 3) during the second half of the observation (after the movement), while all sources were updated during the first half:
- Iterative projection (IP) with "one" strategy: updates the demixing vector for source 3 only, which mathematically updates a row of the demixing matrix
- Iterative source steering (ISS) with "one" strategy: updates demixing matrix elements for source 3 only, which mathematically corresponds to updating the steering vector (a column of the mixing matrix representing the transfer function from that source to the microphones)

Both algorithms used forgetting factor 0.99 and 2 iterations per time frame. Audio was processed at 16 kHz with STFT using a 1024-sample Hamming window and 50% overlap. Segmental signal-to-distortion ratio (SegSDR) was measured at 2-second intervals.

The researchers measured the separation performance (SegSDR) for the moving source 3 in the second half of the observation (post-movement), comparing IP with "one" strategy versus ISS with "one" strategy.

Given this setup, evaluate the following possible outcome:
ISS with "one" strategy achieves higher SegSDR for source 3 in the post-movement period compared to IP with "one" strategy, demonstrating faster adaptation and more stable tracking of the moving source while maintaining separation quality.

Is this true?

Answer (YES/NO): YES